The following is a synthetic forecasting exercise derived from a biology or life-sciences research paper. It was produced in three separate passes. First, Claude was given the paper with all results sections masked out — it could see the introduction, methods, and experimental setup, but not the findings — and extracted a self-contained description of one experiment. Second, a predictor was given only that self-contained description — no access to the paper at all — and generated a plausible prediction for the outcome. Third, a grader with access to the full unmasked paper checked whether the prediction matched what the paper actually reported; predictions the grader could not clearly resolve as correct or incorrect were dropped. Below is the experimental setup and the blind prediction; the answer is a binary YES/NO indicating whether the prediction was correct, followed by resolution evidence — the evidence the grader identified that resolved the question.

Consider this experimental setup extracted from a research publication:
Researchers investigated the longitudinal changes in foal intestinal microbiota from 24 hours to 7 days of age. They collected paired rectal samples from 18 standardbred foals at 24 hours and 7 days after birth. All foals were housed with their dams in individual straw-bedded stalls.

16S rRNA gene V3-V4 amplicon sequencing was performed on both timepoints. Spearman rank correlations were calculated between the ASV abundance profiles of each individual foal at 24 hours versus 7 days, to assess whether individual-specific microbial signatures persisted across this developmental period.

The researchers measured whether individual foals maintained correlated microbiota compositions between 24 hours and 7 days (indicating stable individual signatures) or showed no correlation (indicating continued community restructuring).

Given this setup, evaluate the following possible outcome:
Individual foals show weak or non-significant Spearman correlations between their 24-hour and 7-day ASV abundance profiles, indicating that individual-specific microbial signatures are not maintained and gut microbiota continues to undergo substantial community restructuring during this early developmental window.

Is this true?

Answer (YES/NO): NO